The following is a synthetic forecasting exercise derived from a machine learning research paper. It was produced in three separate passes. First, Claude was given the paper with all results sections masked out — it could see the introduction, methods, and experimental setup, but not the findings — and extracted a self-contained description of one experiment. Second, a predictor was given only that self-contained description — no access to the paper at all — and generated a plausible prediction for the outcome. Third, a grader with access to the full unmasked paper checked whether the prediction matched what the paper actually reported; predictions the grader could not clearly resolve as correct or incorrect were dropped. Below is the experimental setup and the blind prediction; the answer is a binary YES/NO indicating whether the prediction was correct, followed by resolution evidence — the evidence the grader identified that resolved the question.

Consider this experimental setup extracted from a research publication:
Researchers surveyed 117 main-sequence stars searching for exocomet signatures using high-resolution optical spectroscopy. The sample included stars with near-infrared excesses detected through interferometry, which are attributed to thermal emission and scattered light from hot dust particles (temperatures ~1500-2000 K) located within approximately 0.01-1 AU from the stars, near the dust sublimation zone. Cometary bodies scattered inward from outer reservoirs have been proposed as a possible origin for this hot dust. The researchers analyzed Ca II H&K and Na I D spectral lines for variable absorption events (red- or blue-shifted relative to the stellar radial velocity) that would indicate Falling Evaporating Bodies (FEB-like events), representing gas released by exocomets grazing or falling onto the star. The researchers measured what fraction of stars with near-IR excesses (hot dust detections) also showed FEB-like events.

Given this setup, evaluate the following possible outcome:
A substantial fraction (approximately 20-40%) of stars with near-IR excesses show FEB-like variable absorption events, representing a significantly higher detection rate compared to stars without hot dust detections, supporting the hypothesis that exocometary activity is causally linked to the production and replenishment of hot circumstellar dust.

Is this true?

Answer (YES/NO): NO